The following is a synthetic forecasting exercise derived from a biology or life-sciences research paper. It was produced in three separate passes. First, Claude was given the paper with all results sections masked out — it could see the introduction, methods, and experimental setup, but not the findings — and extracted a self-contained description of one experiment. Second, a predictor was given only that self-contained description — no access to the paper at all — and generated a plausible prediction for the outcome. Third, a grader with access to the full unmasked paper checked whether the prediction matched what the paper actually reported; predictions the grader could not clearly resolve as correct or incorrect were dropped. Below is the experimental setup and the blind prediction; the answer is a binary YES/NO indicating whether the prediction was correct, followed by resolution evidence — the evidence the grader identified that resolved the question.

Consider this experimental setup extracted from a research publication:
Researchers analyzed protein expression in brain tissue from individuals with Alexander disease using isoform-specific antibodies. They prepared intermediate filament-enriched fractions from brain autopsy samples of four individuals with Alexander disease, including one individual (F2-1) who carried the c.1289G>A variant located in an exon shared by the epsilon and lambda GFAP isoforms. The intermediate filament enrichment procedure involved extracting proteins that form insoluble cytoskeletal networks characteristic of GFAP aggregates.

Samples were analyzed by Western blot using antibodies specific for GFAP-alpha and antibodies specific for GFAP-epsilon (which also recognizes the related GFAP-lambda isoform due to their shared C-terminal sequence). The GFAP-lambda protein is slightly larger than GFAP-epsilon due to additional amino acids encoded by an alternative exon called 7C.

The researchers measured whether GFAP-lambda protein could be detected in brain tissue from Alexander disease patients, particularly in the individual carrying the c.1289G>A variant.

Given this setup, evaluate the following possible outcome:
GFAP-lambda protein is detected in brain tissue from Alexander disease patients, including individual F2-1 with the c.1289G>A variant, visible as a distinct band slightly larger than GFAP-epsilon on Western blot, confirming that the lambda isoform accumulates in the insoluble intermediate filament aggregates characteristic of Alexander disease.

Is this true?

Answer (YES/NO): NO